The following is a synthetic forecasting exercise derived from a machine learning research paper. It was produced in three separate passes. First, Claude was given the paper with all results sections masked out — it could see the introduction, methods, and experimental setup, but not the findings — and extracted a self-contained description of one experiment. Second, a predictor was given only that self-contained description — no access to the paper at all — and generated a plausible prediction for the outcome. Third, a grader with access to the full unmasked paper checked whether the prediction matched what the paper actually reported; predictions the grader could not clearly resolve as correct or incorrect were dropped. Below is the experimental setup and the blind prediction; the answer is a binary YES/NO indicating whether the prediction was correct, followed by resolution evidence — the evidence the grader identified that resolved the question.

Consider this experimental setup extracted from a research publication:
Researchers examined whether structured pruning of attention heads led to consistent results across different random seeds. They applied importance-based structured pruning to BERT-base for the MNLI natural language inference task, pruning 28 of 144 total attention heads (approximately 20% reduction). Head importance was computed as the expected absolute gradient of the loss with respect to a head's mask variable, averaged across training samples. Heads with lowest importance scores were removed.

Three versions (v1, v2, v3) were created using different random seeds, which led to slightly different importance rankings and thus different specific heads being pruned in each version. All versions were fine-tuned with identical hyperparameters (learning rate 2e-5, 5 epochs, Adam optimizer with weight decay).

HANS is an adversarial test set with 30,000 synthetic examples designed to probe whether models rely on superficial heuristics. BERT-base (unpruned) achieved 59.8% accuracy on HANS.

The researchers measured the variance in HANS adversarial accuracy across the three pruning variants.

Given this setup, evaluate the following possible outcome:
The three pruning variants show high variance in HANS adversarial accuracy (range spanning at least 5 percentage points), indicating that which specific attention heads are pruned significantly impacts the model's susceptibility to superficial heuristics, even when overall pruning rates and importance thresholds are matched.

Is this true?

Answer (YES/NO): NO